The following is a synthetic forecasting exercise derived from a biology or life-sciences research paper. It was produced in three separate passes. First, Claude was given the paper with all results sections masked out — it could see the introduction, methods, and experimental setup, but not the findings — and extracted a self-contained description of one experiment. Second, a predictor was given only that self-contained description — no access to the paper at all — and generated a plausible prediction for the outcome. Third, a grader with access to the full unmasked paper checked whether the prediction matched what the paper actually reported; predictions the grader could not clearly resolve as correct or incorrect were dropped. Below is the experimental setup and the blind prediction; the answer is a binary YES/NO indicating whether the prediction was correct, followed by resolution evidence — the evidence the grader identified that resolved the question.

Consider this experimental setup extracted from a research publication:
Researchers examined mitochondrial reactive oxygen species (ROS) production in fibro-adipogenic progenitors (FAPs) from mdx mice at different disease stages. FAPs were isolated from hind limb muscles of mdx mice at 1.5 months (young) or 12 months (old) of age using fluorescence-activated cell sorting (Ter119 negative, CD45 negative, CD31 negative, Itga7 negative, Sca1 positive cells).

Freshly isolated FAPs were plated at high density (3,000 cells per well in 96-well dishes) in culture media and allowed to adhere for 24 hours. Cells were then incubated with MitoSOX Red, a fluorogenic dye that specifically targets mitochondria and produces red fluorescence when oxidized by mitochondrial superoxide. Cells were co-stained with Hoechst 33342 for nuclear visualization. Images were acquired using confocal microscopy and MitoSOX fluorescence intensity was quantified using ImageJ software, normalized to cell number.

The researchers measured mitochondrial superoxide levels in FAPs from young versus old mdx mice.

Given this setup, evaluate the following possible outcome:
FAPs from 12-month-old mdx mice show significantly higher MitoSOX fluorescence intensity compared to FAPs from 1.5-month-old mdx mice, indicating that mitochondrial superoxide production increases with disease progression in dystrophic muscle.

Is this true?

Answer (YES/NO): YES